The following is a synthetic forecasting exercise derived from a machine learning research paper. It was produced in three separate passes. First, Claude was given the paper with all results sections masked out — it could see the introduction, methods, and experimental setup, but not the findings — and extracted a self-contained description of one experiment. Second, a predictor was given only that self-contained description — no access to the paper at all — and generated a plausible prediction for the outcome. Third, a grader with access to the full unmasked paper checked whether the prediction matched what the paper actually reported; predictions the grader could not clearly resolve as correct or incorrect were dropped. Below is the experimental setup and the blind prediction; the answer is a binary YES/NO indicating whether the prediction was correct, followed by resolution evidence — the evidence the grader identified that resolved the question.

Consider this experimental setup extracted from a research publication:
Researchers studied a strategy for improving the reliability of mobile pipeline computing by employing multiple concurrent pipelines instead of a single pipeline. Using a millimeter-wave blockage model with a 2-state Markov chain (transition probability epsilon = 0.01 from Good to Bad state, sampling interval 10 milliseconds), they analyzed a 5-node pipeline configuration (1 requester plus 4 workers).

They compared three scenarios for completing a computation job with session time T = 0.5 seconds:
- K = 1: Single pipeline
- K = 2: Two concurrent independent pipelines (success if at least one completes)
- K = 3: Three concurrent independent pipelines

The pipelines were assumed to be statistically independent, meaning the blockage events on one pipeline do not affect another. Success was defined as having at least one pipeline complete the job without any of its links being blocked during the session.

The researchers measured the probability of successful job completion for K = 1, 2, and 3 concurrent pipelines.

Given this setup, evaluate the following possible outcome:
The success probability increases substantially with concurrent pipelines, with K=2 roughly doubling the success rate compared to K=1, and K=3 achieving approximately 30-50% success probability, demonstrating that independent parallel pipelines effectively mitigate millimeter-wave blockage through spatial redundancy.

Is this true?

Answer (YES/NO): NO